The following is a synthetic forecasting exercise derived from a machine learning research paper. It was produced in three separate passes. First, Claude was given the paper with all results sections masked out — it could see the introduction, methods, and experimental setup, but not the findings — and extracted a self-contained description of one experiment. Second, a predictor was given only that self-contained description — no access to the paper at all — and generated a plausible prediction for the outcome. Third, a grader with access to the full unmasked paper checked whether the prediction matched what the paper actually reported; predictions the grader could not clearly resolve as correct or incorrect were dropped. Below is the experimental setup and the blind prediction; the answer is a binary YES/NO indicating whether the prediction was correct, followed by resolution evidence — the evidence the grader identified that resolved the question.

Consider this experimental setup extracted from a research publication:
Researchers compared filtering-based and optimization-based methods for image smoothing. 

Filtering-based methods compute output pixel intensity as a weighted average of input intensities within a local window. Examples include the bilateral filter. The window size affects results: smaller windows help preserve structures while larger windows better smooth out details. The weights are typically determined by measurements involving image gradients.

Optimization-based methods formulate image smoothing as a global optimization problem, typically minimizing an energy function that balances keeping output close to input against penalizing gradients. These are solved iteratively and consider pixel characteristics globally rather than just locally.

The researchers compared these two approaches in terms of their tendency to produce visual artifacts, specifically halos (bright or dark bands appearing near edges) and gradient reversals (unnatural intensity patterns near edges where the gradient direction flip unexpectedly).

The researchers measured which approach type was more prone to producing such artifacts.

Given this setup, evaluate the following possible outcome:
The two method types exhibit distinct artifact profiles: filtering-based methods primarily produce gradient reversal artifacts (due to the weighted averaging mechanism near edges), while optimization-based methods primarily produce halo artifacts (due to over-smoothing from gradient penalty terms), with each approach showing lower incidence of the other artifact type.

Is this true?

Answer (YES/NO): NO